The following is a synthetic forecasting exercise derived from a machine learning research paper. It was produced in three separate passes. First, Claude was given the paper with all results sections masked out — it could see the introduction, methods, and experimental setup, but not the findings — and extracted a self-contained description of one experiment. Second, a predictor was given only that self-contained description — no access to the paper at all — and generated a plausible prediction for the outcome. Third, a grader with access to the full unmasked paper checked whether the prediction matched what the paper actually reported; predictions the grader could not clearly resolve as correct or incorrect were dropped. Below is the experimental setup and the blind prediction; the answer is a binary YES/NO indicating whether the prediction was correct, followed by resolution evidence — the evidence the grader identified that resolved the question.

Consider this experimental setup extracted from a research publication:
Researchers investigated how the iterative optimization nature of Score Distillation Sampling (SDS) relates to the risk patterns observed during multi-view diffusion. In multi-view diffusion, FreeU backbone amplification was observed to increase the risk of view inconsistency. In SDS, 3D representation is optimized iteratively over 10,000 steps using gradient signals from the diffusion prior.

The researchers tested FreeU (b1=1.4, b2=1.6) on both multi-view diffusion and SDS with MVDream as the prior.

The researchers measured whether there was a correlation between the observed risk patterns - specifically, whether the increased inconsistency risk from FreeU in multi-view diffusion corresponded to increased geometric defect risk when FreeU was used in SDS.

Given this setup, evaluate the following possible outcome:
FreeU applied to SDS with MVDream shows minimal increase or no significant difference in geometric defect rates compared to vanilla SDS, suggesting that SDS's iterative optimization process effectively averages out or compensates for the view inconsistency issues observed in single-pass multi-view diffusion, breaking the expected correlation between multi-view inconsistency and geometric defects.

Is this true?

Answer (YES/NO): NO